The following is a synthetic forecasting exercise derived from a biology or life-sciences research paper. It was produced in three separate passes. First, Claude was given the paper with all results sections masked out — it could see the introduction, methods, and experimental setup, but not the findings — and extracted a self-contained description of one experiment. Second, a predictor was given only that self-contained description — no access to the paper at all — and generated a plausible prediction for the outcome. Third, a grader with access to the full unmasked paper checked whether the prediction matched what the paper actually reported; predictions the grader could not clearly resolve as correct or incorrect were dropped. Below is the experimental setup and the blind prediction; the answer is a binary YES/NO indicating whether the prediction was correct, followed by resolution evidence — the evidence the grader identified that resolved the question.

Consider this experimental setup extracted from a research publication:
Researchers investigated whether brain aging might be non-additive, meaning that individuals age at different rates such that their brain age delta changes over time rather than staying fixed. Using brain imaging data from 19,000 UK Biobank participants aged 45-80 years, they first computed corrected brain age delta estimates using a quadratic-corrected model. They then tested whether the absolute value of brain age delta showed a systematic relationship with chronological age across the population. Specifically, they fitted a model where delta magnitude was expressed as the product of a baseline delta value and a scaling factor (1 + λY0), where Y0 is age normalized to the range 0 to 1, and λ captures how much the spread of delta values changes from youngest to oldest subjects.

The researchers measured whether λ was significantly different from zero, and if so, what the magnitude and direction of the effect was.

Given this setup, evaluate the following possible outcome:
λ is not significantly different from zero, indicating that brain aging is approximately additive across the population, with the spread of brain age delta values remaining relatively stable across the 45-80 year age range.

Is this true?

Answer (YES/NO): NO